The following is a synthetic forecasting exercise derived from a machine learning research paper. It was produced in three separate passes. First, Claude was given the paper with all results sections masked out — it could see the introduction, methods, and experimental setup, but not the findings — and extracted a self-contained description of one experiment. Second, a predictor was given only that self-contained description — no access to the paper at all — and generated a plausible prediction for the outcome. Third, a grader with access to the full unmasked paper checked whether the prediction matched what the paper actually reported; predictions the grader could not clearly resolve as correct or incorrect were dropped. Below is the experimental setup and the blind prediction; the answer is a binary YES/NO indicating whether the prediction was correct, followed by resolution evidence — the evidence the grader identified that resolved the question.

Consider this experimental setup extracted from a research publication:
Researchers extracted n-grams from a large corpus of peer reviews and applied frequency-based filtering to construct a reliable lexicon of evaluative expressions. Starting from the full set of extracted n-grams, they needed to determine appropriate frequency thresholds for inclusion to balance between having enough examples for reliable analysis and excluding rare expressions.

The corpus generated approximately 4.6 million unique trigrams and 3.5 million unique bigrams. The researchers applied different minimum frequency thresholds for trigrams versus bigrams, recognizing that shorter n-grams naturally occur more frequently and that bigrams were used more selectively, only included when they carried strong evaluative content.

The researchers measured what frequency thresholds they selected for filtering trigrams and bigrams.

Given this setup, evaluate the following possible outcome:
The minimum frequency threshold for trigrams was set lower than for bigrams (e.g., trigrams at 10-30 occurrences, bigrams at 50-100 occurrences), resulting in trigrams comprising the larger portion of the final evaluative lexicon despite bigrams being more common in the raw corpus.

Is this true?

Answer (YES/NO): NO